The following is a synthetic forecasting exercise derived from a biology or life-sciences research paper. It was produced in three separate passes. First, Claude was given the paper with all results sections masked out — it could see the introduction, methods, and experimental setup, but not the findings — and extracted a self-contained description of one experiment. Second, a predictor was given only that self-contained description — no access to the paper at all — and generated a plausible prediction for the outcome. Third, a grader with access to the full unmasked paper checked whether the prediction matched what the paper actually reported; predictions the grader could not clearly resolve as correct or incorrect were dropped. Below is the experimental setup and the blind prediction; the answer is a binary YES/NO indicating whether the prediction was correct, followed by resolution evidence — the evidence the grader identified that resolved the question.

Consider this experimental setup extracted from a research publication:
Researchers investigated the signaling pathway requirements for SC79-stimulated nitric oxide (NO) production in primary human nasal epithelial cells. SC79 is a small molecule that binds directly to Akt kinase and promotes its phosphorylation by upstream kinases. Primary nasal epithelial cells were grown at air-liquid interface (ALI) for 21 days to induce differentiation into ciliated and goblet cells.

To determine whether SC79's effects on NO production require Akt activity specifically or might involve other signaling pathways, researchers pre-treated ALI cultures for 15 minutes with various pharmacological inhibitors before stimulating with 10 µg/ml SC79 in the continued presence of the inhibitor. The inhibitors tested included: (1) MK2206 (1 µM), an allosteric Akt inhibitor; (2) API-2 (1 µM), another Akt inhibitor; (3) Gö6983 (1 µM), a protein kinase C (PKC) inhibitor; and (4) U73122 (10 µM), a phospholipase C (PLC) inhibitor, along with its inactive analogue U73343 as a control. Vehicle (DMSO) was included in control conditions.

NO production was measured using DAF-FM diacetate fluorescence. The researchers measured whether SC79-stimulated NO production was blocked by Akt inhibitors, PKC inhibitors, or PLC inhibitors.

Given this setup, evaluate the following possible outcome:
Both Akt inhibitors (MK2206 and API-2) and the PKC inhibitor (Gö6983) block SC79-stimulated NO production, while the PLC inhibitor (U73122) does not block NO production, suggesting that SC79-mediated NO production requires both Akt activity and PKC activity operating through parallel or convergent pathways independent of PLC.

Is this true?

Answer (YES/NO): NO